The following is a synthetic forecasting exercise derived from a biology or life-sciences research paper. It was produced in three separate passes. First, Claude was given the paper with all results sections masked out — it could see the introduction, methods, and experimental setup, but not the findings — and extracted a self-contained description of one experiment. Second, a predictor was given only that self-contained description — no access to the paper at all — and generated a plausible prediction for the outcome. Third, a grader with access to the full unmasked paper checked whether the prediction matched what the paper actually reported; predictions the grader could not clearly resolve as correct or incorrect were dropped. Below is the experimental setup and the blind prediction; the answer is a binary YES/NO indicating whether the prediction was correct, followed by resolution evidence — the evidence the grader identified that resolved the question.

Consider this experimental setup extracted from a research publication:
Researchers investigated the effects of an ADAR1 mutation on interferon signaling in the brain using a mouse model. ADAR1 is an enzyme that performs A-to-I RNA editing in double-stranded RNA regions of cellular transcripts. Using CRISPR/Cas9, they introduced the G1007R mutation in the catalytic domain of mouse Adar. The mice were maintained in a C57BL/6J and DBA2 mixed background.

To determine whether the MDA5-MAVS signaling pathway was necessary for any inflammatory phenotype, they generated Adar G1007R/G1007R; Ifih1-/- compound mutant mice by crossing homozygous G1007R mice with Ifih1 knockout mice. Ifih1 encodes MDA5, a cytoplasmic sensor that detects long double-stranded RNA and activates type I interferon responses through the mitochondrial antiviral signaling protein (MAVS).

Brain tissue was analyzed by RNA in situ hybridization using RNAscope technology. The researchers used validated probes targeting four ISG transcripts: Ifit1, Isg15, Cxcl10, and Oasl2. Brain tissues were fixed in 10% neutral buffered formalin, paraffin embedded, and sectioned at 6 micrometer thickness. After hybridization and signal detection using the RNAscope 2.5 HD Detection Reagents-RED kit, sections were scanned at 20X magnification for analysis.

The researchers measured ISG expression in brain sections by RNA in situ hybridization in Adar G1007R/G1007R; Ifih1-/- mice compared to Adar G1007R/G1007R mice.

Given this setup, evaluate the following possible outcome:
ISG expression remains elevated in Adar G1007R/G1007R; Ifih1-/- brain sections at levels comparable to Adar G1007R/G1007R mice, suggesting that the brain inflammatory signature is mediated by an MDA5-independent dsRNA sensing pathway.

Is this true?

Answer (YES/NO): NO